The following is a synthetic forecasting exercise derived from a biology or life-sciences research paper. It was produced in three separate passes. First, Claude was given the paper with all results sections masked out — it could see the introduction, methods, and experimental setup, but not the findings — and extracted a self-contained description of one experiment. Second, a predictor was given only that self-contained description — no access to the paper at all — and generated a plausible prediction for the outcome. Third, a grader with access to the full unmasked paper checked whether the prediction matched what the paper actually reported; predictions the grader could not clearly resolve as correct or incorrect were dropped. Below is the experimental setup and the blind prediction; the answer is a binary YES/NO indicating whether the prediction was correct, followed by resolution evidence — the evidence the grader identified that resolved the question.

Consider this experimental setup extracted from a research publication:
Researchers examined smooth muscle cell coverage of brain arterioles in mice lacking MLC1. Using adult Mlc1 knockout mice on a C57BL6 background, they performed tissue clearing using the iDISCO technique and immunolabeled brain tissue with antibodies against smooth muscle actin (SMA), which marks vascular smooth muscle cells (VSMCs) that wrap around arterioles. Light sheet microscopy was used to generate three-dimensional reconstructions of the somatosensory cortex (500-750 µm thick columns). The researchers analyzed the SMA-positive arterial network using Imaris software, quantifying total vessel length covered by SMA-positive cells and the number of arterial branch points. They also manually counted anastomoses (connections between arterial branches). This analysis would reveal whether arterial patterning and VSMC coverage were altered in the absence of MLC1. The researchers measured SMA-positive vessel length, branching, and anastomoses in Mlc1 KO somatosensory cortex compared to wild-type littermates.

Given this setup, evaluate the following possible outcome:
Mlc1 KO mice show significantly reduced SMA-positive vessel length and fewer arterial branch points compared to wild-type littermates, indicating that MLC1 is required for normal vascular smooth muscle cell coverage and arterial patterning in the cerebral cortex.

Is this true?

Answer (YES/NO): NO